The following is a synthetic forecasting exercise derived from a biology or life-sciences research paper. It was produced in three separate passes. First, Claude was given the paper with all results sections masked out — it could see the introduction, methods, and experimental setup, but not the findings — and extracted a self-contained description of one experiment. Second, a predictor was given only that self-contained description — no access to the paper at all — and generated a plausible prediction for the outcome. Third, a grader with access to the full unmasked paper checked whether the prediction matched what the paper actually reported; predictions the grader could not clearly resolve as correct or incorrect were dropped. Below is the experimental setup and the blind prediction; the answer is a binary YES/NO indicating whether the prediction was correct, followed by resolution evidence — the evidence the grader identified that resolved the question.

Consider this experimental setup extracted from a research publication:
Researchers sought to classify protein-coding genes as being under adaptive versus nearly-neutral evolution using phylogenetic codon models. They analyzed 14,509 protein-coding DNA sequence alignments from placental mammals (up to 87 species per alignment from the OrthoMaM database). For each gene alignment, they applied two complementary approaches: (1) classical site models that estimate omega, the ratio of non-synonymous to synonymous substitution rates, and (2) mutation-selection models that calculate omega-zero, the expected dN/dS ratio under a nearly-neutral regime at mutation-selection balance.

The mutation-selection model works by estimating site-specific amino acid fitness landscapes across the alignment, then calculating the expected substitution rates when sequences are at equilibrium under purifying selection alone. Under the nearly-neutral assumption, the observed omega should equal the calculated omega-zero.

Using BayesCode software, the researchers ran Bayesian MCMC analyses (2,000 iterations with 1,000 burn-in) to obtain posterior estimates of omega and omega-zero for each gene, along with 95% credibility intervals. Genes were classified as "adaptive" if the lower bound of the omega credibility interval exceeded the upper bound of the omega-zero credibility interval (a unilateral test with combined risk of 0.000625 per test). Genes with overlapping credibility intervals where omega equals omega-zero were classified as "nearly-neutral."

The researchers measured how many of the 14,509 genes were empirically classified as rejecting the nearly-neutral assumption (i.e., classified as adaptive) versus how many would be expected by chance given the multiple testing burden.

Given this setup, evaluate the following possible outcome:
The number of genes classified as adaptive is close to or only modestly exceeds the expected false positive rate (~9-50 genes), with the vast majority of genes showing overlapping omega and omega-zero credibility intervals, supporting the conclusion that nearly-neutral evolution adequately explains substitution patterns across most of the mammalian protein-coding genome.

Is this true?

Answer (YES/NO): NO